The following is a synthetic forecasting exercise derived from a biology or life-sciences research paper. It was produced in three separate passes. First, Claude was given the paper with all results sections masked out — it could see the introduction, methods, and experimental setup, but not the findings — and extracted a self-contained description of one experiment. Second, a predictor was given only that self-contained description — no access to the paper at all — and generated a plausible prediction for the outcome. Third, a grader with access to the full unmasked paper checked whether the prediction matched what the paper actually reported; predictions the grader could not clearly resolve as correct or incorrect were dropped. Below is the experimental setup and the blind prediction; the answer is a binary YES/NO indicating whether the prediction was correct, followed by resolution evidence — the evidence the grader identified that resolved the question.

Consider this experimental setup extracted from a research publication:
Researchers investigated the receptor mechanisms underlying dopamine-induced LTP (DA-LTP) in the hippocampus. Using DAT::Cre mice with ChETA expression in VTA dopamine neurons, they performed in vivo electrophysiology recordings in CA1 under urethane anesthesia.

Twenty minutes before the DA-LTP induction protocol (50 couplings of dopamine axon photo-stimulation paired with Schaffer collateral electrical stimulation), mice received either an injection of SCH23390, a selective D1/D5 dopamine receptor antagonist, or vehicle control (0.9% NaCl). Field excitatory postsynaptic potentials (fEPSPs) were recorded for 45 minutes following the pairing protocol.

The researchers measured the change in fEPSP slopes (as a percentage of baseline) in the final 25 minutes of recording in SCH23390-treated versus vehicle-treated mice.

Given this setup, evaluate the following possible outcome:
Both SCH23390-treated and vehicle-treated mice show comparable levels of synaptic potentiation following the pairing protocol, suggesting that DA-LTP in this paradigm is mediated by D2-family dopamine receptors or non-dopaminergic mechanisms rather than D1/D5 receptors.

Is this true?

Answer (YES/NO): NO